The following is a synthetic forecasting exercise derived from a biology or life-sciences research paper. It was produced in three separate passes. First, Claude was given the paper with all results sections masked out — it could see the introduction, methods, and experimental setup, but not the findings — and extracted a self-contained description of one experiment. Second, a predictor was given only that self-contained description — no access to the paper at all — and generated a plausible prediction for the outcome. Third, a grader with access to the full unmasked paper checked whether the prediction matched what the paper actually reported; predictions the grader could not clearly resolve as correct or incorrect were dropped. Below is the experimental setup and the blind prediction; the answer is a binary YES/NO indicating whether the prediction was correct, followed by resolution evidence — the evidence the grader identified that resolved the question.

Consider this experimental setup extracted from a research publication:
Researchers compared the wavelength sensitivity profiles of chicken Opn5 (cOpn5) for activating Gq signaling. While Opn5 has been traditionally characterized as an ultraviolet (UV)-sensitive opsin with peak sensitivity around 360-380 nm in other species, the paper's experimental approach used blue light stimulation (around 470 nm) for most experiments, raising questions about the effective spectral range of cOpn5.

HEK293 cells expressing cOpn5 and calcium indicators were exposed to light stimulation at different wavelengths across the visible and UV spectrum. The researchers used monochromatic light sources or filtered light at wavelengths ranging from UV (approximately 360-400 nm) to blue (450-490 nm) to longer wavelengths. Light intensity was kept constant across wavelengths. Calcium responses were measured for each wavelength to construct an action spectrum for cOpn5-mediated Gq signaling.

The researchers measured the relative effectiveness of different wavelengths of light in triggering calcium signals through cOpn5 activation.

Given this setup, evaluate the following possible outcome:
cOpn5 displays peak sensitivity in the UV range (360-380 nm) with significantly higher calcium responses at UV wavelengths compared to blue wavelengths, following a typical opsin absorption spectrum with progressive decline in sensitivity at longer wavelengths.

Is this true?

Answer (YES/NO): NO